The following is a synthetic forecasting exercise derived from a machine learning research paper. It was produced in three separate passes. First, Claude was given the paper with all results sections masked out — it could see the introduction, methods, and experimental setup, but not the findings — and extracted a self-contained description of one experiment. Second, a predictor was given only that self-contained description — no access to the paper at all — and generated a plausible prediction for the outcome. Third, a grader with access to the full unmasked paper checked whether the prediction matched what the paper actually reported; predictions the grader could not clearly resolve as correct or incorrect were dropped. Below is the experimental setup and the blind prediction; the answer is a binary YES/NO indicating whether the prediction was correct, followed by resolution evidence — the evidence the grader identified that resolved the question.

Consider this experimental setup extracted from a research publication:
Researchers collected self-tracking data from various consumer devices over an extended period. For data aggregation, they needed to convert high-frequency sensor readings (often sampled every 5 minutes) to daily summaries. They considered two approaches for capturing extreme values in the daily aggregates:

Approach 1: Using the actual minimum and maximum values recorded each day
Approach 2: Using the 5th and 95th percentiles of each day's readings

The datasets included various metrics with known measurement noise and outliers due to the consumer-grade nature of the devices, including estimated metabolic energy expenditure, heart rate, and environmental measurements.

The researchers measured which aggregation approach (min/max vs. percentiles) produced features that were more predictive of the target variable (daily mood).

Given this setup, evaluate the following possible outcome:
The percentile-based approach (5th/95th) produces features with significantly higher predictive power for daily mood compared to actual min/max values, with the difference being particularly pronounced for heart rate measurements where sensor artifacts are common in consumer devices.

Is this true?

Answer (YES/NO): NO